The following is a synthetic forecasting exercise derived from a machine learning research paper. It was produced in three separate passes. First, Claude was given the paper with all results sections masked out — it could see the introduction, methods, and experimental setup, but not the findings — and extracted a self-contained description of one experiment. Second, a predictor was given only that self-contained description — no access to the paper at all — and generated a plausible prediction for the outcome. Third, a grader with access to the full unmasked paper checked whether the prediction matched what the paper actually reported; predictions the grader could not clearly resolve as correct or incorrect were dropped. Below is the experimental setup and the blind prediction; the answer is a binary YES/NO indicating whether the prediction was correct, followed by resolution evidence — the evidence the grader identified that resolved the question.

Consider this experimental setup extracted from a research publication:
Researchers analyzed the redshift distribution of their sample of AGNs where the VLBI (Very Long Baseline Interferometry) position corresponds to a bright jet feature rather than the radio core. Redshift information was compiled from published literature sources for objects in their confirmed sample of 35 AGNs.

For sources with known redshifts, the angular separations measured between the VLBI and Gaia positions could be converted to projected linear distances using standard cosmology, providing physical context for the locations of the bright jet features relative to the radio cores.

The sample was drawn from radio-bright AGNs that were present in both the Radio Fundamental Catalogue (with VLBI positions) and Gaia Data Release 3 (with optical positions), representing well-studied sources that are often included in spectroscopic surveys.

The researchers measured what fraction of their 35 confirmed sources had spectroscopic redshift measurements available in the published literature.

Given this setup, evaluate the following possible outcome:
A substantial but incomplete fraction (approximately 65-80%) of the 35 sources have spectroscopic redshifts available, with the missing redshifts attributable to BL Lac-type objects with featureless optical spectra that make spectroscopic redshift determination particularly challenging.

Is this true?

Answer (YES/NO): NO